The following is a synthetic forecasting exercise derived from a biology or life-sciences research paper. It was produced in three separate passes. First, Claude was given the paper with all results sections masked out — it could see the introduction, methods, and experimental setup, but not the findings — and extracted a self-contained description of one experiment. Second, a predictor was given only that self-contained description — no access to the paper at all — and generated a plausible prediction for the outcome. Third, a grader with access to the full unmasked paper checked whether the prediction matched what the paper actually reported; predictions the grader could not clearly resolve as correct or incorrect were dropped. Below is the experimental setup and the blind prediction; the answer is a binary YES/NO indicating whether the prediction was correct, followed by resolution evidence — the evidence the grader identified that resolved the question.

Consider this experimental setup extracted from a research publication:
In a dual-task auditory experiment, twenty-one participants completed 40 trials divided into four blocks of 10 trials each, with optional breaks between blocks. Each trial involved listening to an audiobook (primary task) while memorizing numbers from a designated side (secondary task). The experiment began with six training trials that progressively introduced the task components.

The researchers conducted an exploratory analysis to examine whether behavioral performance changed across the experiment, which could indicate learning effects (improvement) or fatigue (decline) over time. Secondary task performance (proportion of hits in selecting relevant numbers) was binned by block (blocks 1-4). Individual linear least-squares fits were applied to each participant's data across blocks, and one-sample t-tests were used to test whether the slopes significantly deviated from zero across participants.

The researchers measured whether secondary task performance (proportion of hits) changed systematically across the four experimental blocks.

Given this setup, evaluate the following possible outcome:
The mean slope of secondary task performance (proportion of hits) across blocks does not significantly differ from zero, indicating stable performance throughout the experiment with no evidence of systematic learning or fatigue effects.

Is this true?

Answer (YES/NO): YES